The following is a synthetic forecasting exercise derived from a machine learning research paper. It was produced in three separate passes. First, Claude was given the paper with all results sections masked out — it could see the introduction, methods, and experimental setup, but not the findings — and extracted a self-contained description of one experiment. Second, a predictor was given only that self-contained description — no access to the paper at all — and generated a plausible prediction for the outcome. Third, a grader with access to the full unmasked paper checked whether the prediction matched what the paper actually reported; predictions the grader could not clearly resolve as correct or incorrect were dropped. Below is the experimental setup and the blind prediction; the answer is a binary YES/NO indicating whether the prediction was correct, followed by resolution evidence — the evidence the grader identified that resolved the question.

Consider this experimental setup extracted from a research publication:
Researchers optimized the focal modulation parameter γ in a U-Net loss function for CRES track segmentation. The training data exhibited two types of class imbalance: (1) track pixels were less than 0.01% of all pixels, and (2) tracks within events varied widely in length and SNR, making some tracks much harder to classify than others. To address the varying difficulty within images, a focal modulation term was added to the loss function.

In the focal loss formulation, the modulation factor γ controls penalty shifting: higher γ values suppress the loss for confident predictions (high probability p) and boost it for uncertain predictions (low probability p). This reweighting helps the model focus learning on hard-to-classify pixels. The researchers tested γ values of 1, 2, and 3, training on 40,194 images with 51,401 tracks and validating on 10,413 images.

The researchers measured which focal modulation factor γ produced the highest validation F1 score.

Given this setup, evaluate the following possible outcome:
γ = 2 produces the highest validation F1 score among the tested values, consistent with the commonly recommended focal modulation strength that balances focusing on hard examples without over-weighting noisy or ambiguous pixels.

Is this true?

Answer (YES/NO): YES